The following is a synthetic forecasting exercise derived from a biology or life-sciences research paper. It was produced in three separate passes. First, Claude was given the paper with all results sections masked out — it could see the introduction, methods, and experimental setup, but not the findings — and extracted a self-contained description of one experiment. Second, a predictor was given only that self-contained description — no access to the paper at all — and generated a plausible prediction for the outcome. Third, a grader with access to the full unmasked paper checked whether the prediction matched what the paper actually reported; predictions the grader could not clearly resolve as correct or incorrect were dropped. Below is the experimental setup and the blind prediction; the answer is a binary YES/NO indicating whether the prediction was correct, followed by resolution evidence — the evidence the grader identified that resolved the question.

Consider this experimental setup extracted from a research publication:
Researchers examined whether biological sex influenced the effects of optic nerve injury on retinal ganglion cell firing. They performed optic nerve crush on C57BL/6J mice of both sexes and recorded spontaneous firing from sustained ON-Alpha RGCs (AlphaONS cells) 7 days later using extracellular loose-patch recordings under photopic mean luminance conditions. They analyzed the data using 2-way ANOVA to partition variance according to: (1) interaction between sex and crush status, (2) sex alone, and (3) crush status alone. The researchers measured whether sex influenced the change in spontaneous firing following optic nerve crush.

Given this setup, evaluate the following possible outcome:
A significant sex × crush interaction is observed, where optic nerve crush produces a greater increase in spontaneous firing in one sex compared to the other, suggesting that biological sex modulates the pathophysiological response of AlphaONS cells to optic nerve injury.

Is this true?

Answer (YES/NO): NO